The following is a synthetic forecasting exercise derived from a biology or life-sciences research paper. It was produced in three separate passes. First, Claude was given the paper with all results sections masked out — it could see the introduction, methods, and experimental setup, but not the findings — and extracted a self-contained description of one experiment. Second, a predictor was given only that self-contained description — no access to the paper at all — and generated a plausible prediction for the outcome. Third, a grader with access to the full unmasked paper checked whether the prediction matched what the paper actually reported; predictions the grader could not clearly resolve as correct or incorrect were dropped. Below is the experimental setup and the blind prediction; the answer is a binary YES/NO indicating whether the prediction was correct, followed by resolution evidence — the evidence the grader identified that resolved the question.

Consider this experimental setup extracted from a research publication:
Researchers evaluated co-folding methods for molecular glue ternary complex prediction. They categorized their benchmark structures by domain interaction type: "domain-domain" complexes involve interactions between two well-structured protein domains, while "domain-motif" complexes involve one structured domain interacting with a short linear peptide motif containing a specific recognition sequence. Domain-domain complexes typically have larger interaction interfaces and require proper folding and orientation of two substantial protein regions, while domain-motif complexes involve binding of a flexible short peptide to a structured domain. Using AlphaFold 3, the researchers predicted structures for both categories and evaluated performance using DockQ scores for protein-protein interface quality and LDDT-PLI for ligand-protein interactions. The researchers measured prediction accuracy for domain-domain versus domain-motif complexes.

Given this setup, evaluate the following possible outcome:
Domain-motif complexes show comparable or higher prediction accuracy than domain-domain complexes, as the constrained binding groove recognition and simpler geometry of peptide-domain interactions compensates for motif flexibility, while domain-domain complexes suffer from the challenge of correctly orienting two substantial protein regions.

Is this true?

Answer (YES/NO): YES